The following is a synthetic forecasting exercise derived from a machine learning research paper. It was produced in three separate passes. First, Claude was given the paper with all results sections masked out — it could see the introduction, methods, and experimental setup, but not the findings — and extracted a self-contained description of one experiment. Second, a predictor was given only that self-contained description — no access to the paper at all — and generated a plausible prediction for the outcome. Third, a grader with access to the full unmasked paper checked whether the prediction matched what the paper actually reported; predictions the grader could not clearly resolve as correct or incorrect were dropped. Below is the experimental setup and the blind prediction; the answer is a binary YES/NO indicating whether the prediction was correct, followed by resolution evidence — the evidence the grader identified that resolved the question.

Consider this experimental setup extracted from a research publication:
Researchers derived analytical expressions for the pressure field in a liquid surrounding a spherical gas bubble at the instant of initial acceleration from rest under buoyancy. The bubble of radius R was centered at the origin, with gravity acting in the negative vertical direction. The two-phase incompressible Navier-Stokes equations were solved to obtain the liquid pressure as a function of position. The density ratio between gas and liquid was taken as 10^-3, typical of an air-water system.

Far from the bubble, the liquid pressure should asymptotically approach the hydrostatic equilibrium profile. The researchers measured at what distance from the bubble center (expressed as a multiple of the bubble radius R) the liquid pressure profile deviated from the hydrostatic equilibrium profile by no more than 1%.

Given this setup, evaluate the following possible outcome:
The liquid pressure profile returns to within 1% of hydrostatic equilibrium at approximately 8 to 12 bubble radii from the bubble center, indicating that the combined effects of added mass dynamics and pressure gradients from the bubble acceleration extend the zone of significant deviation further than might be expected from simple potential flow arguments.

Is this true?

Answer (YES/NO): NO